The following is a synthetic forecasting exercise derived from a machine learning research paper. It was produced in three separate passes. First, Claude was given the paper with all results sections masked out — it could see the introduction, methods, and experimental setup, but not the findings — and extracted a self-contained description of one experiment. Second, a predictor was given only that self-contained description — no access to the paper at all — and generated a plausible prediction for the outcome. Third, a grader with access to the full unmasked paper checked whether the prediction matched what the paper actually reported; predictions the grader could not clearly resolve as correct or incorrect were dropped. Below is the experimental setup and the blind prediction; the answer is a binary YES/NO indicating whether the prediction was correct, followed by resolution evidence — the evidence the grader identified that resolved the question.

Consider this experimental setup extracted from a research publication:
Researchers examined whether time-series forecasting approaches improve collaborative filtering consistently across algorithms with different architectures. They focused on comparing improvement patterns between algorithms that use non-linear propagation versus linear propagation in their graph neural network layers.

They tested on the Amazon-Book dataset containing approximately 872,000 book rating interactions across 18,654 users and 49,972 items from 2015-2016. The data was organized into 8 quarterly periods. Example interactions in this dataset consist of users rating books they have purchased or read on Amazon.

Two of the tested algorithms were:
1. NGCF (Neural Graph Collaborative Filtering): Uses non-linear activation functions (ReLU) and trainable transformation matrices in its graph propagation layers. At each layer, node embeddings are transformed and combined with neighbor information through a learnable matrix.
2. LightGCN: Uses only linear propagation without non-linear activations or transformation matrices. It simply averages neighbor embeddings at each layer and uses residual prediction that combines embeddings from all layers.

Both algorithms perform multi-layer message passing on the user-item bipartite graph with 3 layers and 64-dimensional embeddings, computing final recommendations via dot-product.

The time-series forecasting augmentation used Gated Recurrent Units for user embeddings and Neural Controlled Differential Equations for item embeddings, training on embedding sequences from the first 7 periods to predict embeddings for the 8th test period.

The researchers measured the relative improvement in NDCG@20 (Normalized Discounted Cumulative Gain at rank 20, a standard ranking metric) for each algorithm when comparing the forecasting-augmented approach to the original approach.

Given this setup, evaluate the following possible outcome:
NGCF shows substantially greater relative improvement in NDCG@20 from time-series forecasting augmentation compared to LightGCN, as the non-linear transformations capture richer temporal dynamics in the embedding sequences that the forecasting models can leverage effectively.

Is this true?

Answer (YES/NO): YES